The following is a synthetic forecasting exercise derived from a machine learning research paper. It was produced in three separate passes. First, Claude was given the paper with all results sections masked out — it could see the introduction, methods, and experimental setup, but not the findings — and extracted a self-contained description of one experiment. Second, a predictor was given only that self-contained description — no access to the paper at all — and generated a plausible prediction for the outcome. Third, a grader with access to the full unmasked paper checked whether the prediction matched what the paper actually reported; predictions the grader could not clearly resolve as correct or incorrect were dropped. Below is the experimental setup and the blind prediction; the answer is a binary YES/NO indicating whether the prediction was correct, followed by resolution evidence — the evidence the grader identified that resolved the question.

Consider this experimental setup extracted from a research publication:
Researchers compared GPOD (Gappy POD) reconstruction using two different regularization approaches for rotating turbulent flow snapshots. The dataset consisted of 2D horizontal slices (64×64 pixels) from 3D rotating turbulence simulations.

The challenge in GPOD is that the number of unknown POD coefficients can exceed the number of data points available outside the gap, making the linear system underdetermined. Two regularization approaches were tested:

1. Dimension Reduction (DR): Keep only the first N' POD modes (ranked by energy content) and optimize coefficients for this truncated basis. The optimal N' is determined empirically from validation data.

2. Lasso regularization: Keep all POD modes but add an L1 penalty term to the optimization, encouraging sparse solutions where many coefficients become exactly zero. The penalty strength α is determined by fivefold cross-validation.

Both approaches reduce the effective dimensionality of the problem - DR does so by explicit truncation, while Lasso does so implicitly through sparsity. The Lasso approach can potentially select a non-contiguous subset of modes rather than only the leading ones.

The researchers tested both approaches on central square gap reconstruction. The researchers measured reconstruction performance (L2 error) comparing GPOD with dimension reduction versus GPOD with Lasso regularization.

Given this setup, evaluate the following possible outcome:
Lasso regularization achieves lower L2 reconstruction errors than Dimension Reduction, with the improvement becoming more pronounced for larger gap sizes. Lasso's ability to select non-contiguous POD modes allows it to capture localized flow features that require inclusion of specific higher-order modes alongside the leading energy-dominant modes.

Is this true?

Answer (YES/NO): NO